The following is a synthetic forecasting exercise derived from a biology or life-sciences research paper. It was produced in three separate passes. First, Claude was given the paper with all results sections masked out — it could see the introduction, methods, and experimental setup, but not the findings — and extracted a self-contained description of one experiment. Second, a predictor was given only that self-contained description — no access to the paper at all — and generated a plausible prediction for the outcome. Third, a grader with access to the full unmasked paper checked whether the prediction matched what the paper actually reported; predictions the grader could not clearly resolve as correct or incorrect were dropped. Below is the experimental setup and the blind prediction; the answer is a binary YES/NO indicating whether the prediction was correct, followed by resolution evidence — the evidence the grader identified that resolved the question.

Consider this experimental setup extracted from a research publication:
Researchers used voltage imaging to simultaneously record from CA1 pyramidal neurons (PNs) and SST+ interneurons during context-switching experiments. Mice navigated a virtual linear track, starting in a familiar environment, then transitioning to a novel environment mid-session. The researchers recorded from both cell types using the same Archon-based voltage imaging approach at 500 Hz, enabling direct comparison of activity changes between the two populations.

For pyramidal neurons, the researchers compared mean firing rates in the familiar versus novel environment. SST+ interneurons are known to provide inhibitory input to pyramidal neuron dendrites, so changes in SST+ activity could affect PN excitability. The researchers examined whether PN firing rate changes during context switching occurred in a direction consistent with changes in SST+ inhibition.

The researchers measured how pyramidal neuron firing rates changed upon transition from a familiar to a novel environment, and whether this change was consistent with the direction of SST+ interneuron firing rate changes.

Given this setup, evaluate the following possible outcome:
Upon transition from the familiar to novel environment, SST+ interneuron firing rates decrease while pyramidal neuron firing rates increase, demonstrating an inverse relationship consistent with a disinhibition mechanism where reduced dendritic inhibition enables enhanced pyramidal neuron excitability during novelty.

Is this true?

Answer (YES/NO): NO